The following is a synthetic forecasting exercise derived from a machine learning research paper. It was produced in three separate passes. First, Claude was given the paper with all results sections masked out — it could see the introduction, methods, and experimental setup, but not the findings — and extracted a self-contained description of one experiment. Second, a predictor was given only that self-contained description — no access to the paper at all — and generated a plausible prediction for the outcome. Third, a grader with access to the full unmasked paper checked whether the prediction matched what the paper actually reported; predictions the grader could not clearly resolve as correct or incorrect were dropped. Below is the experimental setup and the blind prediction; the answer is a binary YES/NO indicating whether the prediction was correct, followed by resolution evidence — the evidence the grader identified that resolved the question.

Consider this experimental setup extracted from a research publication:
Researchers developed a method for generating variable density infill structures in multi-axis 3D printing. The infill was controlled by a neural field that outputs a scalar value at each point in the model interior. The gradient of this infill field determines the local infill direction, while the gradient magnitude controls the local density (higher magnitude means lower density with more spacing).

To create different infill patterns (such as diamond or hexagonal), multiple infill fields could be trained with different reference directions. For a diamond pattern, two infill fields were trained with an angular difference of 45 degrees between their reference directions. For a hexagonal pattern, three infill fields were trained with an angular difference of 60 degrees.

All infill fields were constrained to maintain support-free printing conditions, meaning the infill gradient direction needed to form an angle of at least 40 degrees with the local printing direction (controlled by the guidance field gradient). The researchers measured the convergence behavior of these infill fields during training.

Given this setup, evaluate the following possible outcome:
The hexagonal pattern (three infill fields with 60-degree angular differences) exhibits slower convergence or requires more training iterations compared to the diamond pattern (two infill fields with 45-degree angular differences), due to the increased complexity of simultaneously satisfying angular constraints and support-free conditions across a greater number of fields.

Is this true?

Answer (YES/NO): NO